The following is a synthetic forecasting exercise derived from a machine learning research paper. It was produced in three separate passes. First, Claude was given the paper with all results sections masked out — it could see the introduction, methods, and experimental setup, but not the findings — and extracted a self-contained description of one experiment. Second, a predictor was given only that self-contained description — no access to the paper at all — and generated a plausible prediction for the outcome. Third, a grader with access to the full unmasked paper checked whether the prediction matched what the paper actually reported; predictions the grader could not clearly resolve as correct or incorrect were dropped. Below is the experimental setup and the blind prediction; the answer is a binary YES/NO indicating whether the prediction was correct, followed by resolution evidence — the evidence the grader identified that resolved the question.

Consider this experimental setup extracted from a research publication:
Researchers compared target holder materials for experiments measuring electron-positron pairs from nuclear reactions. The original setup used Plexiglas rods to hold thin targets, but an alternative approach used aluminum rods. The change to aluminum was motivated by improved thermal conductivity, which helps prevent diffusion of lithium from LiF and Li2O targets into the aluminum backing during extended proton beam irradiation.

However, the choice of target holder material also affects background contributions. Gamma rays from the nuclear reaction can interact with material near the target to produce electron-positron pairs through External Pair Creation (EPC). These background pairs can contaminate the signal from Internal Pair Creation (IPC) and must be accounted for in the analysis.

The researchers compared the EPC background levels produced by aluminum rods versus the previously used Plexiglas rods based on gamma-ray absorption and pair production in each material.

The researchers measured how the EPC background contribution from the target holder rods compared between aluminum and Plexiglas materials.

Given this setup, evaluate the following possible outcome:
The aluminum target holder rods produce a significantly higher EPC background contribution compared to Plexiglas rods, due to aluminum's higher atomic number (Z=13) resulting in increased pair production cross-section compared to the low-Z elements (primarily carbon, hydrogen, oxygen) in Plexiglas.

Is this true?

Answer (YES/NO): NO